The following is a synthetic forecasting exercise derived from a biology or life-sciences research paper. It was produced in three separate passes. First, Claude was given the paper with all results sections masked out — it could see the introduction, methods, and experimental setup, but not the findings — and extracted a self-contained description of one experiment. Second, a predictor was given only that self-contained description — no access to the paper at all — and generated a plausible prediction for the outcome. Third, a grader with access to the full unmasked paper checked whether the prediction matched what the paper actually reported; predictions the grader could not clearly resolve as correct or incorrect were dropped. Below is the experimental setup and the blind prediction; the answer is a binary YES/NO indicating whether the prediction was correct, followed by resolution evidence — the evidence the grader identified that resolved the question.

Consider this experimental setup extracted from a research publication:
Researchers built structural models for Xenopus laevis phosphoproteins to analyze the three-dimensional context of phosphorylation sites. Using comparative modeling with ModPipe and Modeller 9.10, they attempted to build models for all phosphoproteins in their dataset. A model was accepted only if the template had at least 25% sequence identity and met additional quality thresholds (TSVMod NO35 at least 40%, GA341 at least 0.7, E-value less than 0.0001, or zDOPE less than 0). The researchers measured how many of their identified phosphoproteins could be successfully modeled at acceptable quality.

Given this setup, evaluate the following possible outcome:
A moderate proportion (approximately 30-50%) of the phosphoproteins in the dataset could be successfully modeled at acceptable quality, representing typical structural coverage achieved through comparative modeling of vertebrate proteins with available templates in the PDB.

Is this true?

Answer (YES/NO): YES